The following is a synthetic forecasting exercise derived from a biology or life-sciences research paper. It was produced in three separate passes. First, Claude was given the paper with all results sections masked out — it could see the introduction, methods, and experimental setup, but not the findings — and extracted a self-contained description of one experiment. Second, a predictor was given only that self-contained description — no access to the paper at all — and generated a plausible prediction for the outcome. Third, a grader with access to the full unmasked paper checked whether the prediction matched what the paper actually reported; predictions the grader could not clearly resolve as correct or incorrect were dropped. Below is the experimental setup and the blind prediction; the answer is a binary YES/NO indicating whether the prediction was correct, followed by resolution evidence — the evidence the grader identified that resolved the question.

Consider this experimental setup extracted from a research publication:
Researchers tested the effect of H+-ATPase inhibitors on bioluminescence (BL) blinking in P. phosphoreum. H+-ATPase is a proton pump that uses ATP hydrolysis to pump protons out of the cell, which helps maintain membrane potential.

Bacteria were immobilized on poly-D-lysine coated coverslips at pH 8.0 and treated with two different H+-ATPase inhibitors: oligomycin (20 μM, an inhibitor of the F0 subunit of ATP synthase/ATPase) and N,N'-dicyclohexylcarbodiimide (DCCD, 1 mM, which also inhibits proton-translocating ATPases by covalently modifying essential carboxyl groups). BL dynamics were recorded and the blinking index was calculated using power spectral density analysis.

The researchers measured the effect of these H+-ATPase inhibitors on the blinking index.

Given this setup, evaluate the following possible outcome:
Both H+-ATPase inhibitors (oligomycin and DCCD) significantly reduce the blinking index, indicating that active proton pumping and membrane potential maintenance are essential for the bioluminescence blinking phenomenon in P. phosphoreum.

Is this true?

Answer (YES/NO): YES